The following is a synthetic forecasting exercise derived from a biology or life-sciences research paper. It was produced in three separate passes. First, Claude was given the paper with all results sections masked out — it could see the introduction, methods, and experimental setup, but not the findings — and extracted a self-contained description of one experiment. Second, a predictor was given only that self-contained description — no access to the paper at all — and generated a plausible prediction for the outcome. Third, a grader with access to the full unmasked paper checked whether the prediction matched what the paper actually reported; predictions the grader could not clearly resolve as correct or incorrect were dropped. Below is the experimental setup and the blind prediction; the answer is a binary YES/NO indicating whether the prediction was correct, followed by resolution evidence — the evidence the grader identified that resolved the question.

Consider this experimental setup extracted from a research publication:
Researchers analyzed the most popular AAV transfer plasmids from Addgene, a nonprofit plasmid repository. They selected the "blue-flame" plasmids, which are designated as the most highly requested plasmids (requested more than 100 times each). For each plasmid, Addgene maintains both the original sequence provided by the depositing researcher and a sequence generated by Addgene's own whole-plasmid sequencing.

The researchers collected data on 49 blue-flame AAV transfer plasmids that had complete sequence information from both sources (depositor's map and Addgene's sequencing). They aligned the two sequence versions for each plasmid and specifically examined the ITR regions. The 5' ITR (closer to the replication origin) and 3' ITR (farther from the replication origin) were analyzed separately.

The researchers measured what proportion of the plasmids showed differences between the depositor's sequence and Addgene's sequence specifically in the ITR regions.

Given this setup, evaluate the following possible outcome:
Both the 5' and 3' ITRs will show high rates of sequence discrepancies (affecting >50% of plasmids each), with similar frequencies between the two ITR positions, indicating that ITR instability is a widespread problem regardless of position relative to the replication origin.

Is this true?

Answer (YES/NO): NO